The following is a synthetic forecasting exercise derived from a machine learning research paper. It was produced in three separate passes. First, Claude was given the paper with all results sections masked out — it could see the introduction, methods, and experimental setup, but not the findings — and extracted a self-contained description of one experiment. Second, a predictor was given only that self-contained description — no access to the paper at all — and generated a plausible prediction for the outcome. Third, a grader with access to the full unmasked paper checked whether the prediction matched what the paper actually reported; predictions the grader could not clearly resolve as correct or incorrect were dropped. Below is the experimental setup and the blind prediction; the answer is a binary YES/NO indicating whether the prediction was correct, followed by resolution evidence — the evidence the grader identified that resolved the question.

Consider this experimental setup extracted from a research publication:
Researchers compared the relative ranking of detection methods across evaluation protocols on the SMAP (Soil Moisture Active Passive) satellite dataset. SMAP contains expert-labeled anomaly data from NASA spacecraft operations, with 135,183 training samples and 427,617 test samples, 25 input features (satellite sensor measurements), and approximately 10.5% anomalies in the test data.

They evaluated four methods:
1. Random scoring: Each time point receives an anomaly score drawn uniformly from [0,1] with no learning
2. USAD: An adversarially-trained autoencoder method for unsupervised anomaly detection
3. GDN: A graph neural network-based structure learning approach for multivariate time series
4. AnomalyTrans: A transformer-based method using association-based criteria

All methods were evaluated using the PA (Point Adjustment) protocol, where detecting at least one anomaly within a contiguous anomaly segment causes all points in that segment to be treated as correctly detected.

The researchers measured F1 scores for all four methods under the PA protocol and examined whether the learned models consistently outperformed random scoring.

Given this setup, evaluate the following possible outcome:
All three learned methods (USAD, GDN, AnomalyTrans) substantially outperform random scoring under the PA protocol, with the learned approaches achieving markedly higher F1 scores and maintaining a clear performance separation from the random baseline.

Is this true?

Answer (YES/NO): NO